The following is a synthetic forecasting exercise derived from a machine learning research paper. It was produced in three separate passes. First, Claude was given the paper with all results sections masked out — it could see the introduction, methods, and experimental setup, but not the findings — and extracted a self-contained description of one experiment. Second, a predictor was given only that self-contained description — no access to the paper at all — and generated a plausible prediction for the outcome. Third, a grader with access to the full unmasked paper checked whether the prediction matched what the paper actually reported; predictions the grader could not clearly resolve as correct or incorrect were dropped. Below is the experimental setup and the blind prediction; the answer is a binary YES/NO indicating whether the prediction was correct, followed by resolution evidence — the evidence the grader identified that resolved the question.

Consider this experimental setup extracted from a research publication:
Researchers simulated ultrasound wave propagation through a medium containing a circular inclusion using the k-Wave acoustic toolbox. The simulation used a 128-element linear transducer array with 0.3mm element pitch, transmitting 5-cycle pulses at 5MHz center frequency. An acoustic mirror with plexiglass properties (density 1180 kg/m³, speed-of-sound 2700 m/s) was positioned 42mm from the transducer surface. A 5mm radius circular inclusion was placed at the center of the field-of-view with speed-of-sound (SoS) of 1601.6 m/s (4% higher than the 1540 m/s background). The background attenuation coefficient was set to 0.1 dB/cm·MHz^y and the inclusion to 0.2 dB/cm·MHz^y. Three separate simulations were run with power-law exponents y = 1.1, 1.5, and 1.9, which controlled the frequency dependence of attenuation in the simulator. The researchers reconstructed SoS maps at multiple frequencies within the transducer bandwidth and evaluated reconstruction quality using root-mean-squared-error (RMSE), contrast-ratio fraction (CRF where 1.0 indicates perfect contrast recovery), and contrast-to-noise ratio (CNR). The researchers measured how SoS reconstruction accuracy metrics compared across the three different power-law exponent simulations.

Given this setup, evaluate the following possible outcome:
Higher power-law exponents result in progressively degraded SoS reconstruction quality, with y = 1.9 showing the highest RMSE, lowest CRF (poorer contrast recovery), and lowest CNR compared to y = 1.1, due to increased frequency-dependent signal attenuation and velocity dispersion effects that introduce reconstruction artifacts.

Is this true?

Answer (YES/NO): NO